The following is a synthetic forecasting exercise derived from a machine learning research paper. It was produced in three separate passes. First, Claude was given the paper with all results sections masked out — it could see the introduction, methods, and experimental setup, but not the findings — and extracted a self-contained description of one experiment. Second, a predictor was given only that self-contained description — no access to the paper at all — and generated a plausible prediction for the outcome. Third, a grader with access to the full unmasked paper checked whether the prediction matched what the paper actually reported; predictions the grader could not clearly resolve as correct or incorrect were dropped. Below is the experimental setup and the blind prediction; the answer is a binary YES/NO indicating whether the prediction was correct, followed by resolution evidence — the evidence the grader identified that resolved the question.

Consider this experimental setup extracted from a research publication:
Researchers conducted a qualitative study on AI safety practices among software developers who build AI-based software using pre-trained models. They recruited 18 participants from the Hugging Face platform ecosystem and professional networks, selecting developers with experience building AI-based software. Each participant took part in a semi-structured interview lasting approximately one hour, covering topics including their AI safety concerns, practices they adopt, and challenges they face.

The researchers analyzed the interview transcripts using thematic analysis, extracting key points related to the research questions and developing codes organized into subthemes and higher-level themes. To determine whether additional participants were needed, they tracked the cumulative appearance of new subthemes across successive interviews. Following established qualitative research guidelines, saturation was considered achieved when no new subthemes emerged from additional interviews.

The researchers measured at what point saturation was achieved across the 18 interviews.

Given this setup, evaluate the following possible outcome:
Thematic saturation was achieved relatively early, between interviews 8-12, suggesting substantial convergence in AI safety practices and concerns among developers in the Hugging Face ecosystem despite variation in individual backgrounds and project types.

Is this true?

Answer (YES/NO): NO